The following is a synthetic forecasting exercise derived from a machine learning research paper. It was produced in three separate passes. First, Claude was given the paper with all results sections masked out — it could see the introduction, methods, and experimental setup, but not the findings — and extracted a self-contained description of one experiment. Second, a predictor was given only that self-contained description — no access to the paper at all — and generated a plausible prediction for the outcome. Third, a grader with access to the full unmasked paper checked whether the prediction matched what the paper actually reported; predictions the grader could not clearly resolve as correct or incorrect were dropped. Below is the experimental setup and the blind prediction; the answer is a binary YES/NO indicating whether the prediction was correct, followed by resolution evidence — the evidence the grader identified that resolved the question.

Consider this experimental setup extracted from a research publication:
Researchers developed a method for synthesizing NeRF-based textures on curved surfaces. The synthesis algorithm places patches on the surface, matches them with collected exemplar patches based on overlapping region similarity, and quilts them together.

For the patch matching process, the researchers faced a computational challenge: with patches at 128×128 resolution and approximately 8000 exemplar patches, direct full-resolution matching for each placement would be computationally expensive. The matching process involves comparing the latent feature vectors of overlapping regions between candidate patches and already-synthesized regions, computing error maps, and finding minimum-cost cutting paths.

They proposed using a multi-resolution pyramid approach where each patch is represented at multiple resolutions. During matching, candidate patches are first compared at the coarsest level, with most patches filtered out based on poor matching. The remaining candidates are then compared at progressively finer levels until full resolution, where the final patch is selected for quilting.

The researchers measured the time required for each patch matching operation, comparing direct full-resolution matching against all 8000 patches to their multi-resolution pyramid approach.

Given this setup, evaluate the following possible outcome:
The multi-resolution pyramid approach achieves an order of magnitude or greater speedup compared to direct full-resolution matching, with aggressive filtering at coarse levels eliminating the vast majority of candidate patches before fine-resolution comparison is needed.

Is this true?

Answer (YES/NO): YES